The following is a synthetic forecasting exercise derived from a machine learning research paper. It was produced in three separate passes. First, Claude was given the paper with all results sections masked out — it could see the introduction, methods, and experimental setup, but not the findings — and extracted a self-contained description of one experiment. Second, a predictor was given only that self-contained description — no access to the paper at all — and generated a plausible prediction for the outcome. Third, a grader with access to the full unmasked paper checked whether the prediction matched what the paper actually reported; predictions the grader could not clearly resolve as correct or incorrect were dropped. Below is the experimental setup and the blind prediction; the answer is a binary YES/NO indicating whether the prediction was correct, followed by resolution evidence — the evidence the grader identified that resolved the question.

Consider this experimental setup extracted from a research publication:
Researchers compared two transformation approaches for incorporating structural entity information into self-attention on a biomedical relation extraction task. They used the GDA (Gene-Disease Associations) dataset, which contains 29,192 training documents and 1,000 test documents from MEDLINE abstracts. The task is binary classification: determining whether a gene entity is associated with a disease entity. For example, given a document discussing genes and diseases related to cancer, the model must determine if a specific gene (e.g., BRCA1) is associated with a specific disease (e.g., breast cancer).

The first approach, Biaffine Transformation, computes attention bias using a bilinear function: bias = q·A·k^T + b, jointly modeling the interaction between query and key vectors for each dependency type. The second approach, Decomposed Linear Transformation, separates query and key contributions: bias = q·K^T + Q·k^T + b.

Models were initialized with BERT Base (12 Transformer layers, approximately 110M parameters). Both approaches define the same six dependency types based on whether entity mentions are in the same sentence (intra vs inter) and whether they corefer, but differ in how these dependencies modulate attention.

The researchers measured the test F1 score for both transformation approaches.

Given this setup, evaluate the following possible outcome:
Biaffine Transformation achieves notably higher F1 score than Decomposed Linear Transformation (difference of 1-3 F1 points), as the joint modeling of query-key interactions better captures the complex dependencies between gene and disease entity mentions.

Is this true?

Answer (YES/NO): NO